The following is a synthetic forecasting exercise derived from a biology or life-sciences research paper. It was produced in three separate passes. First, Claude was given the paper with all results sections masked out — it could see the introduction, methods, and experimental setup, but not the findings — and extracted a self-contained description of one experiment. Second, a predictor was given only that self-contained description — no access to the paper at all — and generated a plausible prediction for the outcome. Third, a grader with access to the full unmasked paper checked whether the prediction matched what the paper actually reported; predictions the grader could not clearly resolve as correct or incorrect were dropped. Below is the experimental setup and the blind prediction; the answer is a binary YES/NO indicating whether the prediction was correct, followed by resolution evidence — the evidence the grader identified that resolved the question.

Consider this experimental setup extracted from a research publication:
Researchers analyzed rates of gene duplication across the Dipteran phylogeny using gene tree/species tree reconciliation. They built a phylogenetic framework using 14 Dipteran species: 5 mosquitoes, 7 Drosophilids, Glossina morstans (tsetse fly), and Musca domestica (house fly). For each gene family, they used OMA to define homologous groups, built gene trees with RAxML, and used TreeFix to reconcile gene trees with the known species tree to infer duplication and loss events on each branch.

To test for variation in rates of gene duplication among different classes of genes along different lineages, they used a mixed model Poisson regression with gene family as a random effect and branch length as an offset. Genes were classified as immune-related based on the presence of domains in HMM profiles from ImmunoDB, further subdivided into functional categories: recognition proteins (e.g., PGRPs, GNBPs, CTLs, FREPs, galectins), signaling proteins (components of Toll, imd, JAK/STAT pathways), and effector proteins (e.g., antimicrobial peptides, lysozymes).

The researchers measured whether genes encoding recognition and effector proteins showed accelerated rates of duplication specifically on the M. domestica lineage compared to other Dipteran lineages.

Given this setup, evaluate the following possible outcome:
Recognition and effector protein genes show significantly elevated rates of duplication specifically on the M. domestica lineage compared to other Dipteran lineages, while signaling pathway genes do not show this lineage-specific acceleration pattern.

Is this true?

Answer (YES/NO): YES